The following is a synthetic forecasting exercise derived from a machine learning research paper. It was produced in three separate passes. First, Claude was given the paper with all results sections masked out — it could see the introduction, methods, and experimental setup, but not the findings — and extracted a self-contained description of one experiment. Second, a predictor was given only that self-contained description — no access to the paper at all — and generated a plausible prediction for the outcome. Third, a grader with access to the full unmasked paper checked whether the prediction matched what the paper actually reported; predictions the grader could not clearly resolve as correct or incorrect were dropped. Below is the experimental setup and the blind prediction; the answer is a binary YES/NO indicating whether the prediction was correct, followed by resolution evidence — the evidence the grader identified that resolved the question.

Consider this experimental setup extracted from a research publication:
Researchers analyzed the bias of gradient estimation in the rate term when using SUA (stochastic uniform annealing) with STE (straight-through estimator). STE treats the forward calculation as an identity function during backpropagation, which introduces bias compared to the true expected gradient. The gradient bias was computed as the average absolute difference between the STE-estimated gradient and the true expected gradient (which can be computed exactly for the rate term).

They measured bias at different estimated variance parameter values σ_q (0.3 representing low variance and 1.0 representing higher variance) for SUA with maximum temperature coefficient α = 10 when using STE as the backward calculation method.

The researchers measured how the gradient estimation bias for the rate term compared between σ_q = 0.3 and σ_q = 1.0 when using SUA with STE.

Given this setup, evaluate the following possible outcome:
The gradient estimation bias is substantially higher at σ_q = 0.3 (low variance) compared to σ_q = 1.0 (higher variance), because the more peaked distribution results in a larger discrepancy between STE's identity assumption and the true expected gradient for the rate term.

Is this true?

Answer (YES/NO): YES